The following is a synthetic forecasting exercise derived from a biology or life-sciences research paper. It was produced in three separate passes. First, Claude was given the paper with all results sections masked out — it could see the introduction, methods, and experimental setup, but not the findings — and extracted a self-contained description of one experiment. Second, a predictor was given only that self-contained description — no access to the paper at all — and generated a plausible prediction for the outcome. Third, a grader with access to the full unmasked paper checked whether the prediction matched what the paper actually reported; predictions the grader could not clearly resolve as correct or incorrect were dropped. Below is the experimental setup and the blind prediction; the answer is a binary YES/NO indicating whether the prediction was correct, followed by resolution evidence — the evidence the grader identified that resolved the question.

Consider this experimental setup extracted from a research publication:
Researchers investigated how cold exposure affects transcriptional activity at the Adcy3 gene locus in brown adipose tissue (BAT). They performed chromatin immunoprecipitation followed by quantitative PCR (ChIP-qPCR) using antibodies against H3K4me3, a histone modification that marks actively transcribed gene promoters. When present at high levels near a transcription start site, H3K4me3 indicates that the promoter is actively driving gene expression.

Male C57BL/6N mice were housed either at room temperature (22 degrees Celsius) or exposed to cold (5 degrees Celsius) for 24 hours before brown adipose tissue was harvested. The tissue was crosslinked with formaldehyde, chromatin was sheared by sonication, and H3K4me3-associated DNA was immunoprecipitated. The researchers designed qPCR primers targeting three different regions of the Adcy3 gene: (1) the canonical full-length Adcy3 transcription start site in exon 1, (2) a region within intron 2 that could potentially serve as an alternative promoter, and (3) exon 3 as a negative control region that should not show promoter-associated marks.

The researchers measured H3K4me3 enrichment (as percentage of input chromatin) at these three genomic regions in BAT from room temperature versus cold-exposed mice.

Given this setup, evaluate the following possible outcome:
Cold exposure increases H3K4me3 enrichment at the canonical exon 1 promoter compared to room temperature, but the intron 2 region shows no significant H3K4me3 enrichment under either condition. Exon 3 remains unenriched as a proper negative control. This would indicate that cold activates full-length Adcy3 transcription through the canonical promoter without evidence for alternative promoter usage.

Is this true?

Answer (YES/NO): NO